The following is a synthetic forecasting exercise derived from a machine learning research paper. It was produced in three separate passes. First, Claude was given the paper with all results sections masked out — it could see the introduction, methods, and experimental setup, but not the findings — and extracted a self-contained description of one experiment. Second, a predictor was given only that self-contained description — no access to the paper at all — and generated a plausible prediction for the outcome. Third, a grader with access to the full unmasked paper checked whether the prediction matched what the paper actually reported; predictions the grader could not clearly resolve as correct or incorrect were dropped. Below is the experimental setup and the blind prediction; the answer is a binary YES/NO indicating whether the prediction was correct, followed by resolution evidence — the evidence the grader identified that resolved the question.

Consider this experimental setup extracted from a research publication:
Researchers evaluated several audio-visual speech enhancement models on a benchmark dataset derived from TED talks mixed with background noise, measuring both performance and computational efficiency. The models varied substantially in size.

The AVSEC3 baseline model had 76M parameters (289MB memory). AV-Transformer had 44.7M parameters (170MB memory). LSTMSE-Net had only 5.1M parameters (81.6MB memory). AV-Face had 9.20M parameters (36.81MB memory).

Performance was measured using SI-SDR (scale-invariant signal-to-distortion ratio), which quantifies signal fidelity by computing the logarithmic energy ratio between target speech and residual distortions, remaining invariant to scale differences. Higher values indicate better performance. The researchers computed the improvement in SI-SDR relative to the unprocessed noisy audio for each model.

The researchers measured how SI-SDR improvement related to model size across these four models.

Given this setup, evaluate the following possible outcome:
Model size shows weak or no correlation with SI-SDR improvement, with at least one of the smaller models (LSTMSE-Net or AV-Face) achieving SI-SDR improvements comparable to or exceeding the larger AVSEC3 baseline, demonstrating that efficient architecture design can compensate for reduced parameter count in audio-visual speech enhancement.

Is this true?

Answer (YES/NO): YES